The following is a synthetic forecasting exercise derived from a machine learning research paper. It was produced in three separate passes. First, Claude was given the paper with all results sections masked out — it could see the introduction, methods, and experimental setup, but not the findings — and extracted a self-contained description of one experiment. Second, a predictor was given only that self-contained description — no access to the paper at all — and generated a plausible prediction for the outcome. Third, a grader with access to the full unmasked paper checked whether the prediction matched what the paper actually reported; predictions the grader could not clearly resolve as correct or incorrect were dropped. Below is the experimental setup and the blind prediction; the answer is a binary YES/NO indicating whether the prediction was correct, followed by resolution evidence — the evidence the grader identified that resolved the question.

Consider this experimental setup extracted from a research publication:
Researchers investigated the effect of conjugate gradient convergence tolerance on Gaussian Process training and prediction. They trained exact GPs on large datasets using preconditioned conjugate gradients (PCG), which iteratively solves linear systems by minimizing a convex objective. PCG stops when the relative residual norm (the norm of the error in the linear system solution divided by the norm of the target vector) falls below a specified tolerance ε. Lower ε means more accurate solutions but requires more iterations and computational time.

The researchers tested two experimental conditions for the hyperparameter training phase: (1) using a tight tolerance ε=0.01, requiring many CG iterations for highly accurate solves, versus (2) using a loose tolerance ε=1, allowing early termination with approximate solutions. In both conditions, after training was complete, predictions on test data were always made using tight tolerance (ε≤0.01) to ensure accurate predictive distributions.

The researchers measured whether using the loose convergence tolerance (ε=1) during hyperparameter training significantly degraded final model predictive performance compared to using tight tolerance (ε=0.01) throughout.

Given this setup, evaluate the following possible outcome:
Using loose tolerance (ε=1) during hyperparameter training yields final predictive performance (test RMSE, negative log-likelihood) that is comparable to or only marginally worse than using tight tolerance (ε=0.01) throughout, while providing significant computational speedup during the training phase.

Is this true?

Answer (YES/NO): YES